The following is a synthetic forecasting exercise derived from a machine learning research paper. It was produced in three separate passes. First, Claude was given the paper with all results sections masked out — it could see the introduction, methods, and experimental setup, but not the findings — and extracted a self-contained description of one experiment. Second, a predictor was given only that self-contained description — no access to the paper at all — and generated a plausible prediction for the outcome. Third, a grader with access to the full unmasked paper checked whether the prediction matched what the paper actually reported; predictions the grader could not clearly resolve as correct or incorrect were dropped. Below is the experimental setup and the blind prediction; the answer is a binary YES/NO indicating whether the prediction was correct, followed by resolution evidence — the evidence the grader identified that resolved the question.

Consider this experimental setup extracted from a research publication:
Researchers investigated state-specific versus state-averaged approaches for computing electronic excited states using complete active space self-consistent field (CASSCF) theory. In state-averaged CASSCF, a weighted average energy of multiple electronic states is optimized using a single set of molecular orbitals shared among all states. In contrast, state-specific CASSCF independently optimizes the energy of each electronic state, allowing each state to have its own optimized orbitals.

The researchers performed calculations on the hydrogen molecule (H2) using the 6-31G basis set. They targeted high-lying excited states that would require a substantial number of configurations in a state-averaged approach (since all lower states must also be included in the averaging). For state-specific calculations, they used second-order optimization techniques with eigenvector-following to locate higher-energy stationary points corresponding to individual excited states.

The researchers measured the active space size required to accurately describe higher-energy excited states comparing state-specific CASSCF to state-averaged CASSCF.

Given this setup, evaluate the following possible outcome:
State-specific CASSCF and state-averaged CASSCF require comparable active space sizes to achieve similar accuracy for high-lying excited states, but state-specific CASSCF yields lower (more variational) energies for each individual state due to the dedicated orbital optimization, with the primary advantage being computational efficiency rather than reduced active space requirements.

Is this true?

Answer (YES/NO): NO